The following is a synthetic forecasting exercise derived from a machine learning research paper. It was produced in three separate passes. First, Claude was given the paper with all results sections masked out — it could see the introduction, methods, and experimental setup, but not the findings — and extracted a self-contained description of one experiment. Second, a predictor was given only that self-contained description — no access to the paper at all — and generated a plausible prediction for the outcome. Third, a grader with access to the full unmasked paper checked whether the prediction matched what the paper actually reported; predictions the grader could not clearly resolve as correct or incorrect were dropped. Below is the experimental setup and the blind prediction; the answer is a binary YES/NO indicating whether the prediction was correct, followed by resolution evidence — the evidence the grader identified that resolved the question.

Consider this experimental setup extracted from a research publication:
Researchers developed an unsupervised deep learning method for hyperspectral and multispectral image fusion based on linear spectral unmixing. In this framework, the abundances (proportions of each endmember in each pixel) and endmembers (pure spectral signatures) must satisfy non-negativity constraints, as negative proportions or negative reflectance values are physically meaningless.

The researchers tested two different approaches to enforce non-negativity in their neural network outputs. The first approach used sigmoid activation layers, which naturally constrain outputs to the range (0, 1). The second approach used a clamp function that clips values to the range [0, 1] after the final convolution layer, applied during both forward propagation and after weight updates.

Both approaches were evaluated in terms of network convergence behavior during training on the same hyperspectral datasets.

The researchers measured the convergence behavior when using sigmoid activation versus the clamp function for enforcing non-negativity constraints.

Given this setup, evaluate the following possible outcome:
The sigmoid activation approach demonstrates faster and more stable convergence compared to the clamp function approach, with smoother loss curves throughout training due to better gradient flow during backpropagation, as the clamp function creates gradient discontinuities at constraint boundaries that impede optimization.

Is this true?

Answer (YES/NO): NO